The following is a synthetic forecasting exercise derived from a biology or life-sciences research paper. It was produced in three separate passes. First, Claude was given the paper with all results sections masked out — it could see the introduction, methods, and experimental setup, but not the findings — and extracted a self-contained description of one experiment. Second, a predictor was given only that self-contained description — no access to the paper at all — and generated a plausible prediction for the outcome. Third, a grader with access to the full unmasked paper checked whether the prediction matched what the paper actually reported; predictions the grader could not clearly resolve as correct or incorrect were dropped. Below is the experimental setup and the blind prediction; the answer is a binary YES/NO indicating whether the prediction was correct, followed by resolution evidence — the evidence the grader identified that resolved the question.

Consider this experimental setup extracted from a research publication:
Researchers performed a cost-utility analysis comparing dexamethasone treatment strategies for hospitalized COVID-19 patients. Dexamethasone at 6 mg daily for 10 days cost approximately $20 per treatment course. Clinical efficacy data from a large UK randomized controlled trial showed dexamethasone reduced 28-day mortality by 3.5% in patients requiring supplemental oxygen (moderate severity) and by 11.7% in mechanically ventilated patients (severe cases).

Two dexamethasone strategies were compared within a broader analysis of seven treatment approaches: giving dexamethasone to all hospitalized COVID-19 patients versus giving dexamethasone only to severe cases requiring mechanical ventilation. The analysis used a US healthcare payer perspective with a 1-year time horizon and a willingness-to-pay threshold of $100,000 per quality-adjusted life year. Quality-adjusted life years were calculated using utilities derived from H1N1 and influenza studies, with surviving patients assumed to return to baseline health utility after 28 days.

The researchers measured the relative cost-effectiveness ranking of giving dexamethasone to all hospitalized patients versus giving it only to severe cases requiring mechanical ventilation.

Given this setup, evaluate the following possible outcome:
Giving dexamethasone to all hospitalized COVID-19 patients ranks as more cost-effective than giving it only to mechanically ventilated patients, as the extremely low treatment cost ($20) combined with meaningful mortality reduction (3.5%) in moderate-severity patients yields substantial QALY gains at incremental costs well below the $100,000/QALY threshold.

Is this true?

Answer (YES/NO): YES